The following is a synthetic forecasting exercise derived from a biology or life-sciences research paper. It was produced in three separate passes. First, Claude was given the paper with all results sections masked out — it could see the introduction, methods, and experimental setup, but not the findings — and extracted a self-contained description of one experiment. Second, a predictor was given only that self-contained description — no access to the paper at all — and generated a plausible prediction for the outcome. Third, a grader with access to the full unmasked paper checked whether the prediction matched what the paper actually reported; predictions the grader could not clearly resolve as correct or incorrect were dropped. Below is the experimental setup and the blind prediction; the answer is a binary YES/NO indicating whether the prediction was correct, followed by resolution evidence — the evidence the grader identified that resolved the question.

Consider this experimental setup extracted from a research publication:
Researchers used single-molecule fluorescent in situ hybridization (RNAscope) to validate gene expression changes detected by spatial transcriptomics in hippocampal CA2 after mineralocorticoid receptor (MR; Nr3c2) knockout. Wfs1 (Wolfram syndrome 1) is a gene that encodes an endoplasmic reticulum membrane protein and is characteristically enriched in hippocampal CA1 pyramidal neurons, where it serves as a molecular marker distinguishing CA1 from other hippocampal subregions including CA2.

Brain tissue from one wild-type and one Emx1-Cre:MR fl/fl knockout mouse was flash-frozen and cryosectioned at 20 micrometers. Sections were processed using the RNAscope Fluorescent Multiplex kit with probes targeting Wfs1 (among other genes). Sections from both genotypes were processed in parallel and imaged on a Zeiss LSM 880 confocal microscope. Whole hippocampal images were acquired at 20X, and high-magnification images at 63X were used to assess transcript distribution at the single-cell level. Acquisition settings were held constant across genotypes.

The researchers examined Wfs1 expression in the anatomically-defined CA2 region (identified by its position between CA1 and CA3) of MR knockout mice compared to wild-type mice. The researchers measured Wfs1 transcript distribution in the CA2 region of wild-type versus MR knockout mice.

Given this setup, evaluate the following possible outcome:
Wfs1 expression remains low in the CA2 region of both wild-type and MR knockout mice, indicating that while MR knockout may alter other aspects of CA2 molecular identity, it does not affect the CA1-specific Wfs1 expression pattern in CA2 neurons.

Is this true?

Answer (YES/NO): NO